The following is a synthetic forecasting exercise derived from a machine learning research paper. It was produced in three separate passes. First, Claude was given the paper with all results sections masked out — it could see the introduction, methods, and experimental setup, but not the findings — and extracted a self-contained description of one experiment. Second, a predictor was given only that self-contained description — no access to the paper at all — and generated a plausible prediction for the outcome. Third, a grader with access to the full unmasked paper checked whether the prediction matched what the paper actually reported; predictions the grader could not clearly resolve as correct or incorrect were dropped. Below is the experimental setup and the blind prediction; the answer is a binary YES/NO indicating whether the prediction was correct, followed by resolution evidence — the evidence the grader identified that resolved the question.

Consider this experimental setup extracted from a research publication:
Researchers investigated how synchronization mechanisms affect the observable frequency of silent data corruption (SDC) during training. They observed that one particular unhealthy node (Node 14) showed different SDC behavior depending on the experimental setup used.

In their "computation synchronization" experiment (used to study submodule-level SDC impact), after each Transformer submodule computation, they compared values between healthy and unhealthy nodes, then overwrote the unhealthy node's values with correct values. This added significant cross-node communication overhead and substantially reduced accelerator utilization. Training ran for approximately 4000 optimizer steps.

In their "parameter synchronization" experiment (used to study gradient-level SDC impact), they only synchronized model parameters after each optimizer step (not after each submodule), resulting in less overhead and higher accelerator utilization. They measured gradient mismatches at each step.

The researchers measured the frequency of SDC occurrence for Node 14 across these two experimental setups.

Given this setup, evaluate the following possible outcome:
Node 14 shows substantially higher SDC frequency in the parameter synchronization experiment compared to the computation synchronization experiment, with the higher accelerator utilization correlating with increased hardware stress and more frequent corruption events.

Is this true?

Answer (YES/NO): YES